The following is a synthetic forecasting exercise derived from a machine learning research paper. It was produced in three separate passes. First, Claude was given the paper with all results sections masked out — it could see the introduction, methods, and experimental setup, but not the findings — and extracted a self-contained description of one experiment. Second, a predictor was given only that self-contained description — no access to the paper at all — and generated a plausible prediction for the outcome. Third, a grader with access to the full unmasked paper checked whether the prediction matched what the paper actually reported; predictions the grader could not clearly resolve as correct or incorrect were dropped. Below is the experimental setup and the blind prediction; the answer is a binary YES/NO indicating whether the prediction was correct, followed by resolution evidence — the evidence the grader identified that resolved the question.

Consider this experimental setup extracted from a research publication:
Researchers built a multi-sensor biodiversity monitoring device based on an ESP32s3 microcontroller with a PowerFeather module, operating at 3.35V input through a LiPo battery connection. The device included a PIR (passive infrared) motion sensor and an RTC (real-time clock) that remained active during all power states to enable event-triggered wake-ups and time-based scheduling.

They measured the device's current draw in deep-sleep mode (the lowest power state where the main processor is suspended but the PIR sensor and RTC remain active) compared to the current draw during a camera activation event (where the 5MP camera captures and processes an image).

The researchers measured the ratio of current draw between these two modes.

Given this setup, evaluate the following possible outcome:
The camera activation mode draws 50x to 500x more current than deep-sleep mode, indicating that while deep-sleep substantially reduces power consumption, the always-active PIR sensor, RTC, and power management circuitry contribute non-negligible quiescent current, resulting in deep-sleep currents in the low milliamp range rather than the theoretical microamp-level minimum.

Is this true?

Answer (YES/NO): NO